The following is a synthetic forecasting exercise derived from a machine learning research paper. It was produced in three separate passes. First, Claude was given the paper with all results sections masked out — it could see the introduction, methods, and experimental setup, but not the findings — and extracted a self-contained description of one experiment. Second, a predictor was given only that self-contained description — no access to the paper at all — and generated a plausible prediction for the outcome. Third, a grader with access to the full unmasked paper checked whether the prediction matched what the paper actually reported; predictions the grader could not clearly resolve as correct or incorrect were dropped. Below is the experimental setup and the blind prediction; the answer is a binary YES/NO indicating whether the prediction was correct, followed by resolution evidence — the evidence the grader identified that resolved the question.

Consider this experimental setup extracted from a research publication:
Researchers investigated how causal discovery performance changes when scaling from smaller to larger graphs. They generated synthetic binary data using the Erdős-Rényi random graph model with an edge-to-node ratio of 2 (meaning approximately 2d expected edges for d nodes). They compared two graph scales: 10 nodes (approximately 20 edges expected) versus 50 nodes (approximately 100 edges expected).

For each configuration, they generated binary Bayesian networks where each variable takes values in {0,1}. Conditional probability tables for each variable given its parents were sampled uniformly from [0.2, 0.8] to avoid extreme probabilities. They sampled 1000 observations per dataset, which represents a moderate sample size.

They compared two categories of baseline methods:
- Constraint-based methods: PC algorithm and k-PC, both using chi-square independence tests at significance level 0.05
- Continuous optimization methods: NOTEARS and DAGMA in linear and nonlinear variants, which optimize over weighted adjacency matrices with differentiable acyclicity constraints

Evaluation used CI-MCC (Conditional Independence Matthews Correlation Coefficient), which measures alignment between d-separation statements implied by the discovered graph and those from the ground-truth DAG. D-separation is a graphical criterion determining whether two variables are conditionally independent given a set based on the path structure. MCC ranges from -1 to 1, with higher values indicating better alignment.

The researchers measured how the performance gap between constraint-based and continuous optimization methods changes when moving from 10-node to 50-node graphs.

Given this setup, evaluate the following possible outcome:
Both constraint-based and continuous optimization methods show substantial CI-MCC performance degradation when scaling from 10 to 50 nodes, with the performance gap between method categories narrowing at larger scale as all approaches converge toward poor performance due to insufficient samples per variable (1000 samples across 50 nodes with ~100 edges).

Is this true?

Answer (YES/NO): NO